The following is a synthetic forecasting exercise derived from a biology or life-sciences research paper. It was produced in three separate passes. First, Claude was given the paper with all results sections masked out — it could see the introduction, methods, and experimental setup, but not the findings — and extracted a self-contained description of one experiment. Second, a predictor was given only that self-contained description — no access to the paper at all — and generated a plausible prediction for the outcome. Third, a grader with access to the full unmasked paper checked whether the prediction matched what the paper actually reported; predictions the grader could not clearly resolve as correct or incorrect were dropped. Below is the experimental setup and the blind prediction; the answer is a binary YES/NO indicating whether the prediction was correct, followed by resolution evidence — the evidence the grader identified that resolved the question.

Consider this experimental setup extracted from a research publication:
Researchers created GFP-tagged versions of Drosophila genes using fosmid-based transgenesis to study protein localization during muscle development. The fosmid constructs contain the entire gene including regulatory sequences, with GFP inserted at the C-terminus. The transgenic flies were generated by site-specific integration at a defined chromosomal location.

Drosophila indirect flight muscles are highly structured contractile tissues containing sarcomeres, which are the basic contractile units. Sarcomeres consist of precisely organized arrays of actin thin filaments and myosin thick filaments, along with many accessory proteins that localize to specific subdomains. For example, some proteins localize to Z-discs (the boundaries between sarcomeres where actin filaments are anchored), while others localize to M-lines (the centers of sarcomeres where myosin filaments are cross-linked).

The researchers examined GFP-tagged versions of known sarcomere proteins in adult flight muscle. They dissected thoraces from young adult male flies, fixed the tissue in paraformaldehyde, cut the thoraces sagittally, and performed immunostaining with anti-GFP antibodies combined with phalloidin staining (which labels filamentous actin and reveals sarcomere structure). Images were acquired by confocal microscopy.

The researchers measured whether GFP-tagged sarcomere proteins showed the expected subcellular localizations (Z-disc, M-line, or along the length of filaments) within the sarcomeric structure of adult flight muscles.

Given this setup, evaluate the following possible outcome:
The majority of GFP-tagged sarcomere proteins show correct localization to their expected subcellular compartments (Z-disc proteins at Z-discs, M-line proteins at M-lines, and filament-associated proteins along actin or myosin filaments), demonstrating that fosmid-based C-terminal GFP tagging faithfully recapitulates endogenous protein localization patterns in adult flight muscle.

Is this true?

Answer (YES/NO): YES